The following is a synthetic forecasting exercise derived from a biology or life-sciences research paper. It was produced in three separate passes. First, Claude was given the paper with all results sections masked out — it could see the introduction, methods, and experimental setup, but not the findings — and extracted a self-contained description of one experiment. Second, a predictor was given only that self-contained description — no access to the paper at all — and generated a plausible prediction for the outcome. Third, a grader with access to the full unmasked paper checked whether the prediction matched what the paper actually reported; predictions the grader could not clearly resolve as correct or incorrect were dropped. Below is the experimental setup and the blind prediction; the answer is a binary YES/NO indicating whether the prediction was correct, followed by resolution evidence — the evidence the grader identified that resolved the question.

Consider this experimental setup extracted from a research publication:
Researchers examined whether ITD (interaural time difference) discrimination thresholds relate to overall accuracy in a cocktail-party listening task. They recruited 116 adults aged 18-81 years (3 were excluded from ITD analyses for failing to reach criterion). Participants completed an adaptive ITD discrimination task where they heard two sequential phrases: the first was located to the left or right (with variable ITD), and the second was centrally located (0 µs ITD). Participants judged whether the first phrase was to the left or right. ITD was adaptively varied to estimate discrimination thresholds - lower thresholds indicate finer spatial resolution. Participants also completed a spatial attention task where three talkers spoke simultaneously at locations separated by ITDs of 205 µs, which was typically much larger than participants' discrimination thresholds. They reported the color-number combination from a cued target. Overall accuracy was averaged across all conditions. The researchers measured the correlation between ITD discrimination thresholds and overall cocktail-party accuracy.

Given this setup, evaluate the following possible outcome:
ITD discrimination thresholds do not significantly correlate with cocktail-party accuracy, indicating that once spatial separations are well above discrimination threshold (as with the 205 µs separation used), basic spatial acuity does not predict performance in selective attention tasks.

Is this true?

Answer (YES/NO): NO